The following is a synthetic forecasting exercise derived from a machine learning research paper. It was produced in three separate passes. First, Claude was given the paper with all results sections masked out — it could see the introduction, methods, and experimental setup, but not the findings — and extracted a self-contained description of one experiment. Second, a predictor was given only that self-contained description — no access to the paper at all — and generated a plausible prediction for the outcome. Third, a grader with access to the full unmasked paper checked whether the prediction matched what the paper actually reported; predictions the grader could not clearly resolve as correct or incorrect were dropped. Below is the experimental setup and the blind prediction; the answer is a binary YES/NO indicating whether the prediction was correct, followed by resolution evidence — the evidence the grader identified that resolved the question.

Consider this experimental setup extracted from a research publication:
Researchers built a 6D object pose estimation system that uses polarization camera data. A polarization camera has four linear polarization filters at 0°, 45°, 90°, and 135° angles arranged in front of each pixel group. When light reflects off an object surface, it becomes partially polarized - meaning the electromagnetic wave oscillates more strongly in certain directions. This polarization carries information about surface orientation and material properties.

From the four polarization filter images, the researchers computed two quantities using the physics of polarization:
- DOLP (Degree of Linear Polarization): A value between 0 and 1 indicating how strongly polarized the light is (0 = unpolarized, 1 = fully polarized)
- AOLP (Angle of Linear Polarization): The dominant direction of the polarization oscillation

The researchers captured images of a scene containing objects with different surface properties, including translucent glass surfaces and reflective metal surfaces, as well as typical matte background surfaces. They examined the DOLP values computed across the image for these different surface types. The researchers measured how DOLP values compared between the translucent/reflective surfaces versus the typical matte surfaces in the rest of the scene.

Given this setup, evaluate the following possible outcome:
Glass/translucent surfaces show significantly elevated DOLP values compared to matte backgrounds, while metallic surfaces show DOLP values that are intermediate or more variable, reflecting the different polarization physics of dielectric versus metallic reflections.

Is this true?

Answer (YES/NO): NO